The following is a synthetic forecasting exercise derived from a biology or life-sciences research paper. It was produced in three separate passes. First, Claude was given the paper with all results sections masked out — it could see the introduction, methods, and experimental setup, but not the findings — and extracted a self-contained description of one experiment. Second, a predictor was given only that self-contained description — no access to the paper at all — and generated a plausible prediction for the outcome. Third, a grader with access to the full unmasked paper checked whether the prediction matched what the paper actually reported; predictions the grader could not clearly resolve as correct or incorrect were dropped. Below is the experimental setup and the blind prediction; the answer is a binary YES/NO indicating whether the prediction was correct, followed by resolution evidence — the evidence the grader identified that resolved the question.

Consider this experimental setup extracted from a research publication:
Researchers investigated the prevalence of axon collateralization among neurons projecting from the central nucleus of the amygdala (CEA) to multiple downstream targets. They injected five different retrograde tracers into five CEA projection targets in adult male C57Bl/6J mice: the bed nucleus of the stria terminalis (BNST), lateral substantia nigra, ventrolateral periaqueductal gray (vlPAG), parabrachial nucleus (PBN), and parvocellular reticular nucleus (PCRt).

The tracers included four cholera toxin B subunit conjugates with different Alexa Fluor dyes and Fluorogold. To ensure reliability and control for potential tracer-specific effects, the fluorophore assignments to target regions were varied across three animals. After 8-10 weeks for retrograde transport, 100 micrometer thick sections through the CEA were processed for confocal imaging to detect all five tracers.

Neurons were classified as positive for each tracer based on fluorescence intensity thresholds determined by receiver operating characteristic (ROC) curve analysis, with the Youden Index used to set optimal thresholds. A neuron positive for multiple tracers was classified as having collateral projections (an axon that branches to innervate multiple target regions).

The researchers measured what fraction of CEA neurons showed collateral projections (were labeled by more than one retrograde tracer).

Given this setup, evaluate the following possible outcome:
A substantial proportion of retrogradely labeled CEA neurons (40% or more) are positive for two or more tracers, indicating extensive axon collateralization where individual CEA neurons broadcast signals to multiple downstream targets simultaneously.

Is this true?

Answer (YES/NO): NO